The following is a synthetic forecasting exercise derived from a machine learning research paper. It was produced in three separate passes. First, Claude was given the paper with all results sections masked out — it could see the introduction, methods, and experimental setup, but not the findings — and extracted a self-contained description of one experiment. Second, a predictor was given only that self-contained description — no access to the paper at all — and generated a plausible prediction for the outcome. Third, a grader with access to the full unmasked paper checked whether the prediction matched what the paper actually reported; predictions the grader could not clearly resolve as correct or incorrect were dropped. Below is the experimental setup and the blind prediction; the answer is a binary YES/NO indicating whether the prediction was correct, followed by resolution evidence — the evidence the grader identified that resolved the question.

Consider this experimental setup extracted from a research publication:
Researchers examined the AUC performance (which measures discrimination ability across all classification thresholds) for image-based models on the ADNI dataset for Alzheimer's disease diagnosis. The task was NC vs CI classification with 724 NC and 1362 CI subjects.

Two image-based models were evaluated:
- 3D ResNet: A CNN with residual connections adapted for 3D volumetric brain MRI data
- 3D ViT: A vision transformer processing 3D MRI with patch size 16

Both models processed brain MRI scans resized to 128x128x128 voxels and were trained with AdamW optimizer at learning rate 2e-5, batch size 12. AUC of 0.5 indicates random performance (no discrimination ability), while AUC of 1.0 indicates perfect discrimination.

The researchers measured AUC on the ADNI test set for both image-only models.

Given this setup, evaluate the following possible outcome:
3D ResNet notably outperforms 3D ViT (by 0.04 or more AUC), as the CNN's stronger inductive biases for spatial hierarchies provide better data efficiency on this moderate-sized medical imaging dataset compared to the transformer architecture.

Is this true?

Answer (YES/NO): NO